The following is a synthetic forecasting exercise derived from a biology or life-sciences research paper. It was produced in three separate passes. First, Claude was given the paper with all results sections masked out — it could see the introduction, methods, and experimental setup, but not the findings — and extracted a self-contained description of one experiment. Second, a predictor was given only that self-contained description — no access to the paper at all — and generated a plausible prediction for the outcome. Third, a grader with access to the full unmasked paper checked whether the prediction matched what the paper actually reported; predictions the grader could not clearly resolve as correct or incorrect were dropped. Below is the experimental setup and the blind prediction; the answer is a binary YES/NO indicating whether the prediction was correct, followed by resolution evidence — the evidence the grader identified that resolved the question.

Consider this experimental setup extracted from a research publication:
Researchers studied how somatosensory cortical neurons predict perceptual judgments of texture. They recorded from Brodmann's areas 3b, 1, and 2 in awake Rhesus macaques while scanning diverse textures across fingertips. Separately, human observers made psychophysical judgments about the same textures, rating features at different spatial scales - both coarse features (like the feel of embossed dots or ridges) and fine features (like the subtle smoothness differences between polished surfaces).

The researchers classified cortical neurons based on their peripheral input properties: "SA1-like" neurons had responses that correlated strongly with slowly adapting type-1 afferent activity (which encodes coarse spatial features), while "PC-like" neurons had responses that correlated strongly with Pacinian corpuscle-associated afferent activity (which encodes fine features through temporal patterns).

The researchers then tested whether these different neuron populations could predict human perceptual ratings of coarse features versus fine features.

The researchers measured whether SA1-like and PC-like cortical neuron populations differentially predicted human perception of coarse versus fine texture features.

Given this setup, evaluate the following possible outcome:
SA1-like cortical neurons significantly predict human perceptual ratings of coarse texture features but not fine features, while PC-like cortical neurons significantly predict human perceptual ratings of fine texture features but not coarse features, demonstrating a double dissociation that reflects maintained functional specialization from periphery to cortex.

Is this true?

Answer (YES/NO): NO